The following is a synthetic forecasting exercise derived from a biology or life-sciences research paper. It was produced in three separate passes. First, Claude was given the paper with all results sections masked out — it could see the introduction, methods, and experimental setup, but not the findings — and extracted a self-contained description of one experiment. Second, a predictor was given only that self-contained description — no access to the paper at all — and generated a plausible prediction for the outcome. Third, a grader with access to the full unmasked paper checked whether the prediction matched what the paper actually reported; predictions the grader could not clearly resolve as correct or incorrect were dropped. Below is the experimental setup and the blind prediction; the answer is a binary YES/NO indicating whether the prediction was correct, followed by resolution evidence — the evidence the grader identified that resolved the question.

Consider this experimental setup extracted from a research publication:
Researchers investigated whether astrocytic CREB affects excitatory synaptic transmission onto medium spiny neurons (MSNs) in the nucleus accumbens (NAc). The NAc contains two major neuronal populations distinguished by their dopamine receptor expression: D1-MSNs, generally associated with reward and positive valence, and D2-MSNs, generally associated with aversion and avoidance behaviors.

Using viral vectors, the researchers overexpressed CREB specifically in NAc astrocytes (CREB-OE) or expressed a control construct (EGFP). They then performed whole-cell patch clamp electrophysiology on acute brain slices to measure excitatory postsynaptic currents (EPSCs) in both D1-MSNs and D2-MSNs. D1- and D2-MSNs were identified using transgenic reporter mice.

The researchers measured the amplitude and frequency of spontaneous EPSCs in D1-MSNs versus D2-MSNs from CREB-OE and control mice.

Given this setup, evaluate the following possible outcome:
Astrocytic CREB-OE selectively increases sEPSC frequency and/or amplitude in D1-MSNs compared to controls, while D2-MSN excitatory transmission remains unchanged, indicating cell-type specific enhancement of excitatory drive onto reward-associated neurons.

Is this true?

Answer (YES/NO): YES